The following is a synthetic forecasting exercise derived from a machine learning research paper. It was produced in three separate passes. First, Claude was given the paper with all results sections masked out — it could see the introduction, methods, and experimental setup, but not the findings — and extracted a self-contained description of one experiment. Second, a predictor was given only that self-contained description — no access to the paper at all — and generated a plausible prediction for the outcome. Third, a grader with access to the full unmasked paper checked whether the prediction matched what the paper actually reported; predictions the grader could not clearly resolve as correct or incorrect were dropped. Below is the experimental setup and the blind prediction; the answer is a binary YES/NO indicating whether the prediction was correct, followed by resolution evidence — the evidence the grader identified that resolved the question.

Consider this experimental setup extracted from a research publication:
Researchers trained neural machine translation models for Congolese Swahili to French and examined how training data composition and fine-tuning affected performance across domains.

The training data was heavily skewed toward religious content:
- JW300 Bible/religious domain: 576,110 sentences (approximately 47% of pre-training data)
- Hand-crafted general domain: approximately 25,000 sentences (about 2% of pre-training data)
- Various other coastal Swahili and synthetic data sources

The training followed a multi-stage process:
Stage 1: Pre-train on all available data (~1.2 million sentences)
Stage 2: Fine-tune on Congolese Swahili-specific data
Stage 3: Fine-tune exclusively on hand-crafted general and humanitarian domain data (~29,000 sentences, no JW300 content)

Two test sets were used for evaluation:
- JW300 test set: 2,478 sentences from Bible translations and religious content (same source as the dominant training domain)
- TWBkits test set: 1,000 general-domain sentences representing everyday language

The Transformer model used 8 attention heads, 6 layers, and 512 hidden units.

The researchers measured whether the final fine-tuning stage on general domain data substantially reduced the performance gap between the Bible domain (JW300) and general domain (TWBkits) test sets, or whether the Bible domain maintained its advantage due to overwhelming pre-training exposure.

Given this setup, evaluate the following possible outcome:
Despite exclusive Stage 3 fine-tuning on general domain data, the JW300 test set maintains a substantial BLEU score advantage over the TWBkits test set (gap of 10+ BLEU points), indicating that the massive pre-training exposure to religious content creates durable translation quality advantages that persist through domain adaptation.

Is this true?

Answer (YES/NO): NO